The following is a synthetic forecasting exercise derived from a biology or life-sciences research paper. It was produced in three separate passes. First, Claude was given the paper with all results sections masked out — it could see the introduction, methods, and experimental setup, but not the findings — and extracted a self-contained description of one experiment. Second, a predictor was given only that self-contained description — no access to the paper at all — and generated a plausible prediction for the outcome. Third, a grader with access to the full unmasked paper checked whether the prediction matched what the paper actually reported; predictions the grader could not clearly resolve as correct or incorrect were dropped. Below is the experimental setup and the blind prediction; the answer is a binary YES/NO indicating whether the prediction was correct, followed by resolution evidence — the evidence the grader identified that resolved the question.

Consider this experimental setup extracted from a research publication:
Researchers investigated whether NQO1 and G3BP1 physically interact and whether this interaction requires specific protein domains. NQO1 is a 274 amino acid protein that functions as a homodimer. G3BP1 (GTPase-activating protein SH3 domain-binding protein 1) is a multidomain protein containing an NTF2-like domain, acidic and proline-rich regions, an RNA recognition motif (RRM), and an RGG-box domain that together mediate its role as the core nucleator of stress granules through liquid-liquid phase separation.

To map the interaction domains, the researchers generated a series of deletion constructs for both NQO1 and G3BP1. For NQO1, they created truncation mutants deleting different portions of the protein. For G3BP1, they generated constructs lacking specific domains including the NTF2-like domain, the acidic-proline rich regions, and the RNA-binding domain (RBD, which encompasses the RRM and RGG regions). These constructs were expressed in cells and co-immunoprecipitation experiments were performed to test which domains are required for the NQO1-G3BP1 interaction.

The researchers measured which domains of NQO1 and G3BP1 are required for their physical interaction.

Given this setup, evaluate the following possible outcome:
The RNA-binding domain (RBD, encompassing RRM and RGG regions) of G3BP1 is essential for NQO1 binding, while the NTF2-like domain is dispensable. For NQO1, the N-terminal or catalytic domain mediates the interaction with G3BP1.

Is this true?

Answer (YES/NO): NO